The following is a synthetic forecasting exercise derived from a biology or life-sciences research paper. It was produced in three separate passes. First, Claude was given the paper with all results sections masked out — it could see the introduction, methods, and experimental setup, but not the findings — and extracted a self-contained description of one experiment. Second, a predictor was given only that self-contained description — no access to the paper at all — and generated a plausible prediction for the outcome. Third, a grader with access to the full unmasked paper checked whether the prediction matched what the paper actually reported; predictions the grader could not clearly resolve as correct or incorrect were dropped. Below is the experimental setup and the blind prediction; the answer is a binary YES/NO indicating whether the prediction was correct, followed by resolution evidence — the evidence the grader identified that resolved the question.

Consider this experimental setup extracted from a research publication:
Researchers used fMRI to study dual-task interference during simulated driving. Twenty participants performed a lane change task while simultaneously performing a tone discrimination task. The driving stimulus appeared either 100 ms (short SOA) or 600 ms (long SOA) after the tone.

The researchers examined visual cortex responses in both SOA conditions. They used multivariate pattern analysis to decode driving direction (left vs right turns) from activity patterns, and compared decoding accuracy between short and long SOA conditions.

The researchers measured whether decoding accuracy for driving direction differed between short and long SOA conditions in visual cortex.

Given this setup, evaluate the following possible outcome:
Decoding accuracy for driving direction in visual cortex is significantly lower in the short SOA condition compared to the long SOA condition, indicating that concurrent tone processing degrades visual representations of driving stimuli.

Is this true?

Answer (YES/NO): NO